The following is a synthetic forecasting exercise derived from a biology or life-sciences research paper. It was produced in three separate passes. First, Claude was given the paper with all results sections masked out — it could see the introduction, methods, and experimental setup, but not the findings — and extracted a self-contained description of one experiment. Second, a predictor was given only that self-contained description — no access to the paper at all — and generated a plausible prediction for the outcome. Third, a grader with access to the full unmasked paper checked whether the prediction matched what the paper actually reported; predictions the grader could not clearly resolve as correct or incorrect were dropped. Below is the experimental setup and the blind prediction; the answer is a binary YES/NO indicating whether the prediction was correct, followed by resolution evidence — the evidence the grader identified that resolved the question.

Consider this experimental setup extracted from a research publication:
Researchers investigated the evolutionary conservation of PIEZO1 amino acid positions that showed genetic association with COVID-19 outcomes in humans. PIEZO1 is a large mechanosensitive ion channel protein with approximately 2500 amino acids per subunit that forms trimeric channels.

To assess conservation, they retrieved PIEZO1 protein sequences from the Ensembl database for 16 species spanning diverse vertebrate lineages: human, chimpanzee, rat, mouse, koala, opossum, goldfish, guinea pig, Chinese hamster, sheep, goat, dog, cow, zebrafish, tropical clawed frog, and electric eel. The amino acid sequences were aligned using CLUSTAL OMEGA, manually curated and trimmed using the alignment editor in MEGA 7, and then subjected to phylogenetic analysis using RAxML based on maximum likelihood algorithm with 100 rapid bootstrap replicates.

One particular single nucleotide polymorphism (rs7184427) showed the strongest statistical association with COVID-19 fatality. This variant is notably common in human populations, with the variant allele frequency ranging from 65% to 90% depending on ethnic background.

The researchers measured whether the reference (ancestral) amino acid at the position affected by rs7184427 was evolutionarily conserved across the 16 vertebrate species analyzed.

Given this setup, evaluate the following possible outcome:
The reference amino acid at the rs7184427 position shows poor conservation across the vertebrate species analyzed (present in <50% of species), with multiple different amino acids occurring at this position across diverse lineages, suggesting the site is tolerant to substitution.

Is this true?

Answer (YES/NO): NO